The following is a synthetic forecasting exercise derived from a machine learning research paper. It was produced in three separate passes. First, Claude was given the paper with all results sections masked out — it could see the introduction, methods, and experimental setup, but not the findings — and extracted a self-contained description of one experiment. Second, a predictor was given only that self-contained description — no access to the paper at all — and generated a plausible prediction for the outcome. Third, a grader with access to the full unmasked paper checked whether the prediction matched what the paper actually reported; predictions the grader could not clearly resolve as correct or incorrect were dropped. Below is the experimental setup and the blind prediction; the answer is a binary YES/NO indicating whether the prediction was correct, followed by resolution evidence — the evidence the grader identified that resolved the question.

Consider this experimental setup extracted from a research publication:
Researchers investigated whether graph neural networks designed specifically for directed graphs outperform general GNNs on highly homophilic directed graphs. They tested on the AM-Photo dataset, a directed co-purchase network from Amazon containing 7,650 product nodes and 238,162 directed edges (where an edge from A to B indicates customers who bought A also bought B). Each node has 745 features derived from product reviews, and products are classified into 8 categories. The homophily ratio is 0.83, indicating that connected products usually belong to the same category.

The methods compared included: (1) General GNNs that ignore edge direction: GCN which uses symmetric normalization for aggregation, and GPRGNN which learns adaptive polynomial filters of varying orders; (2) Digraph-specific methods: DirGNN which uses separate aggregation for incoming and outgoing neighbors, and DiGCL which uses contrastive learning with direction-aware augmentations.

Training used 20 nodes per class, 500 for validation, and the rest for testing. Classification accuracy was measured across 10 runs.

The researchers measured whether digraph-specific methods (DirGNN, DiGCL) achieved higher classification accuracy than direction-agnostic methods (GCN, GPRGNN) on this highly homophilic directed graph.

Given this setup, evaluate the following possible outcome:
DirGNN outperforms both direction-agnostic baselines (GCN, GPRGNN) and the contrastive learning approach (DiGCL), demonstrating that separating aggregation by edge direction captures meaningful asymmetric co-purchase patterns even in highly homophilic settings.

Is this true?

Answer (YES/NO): NO